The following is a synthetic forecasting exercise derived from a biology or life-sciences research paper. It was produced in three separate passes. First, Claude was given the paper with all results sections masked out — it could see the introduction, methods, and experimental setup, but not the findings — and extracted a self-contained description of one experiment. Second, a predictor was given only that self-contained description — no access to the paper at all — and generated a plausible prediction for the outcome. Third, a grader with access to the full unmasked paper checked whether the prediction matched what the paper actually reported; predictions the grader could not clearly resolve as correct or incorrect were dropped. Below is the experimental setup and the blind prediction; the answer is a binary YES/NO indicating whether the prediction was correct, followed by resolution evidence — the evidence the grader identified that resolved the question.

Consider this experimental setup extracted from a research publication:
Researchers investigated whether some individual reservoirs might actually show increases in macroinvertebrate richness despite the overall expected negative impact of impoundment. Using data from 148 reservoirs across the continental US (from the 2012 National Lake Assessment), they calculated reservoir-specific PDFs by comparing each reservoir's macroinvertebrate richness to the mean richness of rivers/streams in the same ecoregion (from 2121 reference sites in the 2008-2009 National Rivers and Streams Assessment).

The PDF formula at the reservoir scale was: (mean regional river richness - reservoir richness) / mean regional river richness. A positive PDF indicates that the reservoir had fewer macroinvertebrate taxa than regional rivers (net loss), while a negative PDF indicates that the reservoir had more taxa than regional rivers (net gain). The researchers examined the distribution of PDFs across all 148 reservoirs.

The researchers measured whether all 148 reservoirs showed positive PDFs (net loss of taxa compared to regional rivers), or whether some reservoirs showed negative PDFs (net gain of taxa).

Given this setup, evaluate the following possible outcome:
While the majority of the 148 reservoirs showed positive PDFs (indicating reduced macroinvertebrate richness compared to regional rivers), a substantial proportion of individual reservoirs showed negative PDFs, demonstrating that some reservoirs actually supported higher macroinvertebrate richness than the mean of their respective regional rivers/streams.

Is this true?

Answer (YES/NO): YES